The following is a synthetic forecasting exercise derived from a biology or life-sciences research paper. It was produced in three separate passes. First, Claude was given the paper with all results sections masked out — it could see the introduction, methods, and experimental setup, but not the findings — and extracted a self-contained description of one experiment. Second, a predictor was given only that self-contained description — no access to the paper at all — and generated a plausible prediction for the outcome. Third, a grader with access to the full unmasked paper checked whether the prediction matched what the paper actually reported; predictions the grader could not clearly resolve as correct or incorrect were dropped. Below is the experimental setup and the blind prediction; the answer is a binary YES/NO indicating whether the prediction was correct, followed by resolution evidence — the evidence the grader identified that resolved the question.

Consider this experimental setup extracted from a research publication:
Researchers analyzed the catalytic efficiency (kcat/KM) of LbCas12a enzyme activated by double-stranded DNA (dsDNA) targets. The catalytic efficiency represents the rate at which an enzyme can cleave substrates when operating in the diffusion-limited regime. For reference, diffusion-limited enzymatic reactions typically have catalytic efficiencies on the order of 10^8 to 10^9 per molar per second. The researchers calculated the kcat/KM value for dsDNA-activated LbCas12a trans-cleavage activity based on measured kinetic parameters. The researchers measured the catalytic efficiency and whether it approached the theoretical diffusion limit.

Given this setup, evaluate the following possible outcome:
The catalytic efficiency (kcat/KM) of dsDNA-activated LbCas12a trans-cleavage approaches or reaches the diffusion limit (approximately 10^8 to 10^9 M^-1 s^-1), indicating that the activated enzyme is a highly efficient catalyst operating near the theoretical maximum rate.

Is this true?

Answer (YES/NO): NO